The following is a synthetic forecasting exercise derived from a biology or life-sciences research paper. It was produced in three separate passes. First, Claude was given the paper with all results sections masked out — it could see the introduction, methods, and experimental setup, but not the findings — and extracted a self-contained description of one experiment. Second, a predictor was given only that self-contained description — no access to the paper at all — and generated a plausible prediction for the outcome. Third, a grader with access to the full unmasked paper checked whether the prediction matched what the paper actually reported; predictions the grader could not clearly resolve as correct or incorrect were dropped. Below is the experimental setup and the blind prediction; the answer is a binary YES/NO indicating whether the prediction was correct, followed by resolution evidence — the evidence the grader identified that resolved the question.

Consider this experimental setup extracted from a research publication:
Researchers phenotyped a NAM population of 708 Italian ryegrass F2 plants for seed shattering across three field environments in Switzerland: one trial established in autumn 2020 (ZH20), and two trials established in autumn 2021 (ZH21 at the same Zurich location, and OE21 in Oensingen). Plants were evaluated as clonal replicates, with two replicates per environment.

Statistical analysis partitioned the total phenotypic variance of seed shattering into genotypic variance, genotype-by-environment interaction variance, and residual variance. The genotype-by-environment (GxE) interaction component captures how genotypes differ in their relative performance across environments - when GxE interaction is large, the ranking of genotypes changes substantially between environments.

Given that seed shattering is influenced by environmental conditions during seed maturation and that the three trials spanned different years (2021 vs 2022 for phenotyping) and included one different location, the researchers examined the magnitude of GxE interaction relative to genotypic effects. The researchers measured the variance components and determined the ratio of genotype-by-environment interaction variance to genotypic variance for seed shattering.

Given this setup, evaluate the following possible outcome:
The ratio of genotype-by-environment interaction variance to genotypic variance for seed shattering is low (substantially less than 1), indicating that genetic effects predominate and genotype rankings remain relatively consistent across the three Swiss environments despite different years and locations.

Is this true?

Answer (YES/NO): YES